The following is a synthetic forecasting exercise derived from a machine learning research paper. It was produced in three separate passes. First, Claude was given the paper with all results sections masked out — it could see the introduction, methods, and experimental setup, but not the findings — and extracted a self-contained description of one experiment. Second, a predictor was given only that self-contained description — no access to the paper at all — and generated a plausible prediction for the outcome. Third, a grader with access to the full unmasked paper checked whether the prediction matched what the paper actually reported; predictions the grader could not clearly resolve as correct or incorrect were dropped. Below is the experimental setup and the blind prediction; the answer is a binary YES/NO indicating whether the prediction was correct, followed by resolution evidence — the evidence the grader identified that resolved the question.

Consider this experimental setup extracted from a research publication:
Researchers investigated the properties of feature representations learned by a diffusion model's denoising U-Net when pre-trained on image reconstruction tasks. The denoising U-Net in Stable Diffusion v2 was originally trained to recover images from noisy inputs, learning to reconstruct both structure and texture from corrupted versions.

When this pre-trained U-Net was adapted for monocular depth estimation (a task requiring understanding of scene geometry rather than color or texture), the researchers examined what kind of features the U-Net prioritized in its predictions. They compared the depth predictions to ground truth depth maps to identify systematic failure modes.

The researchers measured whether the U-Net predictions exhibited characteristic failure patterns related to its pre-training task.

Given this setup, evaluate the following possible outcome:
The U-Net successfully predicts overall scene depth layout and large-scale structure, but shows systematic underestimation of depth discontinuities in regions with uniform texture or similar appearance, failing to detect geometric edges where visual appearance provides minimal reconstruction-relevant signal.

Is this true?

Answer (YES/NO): NO